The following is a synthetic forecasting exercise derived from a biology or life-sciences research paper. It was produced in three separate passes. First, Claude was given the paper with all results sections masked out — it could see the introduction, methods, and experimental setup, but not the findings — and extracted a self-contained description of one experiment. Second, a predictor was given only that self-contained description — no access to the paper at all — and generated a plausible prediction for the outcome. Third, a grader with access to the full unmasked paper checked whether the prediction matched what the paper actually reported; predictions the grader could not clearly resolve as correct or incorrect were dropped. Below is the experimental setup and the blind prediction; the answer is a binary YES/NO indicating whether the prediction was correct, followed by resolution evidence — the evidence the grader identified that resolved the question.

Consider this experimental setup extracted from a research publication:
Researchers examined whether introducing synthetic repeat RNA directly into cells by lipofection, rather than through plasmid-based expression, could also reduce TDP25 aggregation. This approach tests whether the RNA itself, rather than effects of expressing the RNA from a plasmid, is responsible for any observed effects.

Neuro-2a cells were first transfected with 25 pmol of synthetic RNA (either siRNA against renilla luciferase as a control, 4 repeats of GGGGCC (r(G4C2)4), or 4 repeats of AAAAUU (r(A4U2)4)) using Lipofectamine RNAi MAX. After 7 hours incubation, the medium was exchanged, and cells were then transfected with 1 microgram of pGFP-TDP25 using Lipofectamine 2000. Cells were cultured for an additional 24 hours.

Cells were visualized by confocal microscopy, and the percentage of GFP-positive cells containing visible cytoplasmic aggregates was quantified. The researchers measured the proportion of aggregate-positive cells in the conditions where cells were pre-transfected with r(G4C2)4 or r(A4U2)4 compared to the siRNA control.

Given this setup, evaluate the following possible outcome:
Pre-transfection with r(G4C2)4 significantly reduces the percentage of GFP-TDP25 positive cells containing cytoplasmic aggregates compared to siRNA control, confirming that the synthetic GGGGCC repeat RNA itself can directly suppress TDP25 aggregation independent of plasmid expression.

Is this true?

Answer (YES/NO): YES